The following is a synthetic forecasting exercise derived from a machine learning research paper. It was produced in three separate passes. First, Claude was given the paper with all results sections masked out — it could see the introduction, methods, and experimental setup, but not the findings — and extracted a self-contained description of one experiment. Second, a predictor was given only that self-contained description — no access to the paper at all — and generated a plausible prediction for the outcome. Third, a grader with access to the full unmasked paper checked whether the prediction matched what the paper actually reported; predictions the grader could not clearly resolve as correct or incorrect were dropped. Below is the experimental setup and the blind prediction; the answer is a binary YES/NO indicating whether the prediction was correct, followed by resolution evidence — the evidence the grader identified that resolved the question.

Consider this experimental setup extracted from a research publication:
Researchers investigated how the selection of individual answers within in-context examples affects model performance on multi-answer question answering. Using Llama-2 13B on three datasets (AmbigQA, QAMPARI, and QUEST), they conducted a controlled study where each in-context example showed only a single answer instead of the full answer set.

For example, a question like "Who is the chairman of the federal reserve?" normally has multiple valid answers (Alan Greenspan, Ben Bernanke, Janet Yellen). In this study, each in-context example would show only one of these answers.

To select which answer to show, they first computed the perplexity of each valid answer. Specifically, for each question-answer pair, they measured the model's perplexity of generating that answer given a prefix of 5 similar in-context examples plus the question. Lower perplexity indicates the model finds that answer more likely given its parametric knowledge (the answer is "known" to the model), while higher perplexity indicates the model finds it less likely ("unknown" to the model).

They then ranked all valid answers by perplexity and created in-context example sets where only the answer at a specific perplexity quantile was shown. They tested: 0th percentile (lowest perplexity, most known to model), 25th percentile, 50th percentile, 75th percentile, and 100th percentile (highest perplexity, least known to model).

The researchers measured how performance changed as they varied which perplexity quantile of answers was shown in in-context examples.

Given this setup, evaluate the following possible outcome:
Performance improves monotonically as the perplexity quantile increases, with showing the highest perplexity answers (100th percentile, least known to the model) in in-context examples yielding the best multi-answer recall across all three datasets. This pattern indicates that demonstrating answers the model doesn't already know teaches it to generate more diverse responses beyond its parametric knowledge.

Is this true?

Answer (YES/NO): NO